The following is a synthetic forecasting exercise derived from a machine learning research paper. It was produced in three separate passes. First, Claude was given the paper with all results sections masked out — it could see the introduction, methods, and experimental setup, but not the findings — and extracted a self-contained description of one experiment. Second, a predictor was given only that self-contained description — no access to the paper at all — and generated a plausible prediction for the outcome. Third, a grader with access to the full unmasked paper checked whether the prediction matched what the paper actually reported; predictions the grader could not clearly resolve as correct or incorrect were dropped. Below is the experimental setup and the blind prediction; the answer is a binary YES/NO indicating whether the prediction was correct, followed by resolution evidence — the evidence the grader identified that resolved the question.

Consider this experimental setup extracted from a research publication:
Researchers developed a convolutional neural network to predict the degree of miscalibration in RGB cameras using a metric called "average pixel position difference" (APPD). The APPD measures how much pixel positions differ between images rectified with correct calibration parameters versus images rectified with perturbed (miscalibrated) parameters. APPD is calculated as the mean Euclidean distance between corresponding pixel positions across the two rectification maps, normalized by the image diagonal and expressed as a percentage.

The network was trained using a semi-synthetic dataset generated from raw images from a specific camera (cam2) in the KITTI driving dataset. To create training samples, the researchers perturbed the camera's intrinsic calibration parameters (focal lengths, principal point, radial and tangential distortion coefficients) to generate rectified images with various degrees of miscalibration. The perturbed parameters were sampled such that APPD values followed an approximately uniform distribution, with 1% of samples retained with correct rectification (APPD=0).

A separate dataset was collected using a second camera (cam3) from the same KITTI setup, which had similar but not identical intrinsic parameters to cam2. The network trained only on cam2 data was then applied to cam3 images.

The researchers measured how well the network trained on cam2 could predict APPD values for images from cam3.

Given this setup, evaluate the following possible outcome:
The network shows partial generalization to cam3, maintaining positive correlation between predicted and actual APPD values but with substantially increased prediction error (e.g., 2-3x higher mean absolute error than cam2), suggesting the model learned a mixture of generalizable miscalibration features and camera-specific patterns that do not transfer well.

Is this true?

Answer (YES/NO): NO